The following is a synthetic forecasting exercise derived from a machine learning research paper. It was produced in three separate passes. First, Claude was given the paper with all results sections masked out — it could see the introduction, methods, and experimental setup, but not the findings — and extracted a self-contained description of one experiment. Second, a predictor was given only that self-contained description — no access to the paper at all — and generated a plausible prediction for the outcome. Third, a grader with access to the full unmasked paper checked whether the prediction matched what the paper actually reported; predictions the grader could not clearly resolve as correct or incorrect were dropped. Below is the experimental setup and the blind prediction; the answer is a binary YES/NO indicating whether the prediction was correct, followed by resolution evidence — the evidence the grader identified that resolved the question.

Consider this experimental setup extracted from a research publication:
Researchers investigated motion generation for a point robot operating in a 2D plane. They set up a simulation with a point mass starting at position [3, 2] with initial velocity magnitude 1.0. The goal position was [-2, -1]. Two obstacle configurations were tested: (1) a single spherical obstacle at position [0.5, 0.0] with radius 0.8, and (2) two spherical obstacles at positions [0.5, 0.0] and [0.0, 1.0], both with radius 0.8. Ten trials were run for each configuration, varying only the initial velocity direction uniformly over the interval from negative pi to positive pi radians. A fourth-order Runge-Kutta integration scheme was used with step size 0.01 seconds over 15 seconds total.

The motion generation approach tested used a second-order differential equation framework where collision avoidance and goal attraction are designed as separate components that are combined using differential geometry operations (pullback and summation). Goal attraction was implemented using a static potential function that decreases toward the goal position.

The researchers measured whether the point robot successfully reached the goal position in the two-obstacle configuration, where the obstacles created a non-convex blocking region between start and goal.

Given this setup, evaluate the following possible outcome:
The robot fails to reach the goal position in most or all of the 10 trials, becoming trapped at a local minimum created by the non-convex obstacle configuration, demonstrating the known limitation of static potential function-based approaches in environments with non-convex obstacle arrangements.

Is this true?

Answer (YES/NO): YES